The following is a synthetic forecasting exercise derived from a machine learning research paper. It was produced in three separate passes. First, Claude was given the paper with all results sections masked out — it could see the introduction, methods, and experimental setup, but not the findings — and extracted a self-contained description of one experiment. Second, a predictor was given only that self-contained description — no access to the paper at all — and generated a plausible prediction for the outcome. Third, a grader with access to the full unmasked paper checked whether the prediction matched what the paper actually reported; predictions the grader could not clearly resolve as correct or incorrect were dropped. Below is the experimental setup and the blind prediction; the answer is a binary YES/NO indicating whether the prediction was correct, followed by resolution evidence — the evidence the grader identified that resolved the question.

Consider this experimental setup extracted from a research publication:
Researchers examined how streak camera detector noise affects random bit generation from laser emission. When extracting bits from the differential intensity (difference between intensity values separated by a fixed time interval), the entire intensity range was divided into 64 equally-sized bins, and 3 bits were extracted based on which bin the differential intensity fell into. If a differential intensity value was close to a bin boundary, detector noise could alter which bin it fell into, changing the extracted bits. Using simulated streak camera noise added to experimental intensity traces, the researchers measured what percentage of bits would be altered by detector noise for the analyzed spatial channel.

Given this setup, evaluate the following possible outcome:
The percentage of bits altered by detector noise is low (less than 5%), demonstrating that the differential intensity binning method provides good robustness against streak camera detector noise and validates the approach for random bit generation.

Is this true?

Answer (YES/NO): YES